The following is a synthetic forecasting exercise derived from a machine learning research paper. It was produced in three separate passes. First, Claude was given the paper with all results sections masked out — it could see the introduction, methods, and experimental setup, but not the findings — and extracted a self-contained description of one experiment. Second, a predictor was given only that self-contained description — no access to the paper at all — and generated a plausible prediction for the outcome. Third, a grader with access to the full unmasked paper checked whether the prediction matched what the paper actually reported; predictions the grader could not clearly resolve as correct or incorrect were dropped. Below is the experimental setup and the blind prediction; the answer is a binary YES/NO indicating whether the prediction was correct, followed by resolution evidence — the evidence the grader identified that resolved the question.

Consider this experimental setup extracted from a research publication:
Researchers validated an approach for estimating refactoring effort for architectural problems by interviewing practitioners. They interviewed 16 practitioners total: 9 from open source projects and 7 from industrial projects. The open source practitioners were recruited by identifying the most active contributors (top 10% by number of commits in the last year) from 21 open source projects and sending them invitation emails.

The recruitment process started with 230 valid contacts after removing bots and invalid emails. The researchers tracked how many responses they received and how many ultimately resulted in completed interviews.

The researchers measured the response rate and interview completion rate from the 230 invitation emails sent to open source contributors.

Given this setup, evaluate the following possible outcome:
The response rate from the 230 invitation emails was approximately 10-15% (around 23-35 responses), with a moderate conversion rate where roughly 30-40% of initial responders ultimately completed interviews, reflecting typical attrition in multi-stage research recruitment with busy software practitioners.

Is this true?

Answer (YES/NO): NO